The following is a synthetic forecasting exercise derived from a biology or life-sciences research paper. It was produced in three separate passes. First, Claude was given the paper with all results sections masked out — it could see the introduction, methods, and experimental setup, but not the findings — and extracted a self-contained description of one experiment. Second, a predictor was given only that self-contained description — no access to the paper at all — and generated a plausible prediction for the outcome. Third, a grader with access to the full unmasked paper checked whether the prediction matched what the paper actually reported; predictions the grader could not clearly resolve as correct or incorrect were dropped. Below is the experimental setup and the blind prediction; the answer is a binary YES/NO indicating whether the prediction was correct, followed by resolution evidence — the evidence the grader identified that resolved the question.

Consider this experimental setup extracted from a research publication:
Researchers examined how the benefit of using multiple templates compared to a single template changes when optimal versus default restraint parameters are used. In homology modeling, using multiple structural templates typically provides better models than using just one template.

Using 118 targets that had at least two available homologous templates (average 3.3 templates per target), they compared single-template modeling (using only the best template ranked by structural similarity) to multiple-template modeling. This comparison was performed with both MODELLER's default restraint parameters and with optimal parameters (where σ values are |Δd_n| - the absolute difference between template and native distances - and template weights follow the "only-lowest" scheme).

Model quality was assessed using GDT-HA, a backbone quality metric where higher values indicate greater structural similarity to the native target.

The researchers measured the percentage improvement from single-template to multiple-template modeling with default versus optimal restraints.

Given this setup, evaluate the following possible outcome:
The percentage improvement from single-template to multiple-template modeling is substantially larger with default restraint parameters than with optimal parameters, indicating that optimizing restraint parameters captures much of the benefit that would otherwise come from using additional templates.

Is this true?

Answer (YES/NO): NO